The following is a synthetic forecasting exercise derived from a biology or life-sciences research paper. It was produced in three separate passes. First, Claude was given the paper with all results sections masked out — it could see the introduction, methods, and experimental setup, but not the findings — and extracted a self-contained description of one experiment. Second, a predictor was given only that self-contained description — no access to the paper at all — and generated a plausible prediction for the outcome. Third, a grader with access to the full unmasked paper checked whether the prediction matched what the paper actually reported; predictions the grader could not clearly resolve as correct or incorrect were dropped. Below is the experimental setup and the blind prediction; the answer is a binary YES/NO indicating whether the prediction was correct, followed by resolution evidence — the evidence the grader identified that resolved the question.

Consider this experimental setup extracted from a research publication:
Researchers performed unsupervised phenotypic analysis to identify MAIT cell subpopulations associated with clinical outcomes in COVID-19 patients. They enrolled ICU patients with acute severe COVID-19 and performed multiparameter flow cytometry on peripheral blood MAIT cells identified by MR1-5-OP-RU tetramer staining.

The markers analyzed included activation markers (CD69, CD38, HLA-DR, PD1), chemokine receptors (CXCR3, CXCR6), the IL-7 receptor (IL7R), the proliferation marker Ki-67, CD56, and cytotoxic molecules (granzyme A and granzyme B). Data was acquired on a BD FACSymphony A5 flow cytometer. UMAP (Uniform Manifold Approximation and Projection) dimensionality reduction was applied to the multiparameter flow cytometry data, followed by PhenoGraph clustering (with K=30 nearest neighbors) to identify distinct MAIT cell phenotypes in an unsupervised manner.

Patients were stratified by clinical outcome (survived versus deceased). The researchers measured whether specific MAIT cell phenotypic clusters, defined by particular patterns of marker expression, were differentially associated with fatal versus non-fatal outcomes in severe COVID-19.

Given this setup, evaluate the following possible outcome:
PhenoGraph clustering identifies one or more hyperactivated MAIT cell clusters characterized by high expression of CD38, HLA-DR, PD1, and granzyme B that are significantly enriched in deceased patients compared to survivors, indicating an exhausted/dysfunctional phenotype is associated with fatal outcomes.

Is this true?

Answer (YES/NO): NO